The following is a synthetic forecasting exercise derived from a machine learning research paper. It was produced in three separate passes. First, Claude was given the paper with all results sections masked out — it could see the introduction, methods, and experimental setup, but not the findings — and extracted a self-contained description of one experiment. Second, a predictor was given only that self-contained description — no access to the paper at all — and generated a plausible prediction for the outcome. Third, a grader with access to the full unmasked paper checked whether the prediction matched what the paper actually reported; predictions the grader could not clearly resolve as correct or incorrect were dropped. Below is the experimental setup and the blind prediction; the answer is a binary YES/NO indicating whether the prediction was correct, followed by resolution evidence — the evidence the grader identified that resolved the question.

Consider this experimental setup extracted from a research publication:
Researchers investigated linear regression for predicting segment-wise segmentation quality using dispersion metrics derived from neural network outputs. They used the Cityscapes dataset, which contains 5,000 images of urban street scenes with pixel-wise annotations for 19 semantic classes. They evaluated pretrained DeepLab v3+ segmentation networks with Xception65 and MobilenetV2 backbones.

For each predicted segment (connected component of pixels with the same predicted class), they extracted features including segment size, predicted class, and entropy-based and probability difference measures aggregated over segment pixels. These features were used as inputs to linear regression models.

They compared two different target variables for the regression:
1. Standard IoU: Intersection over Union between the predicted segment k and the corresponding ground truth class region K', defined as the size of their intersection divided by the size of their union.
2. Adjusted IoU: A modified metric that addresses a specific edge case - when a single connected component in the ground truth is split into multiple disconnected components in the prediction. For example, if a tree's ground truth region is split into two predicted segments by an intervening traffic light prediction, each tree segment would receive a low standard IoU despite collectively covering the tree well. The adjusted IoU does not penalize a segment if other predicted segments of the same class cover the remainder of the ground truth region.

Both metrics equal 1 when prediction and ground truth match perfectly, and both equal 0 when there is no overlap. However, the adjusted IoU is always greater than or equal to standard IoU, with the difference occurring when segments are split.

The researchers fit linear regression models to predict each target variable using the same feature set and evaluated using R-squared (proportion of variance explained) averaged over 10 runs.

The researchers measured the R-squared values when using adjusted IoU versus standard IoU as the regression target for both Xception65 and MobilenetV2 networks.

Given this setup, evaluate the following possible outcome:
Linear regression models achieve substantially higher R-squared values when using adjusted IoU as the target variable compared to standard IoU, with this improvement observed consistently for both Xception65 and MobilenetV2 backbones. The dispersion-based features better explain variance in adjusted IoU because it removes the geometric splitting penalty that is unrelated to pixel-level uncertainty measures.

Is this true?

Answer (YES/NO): NO